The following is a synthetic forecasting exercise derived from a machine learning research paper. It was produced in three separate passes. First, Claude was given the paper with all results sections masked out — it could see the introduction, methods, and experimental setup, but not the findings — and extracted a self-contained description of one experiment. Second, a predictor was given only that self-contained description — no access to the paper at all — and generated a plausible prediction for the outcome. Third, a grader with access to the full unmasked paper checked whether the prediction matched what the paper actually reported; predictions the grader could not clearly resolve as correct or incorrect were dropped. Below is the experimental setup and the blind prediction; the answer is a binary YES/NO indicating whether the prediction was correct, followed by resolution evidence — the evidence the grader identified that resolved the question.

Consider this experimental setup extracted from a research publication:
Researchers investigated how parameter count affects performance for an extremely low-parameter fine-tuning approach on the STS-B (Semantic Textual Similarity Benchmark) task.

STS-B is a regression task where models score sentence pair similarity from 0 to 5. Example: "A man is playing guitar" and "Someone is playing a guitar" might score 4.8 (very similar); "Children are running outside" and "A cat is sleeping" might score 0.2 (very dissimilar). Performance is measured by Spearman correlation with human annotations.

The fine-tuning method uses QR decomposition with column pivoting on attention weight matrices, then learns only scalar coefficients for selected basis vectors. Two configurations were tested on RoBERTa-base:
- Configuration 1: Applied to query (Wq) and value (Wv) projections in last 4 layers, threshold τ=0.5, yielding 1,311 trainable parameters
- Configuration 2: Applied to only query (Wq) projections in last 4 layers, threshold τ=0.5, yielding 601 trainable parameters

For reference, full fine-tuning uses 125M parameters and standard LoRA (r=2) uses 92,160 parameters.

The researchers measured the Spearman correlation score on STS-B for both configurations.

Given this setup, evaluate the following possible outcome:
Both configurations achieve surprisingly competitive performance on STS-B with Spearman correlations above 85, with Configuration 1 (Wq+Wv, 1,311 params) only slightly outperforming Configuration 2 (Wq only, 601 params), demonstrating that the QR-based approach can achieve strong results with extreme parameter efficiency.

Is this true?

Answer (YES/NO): YES